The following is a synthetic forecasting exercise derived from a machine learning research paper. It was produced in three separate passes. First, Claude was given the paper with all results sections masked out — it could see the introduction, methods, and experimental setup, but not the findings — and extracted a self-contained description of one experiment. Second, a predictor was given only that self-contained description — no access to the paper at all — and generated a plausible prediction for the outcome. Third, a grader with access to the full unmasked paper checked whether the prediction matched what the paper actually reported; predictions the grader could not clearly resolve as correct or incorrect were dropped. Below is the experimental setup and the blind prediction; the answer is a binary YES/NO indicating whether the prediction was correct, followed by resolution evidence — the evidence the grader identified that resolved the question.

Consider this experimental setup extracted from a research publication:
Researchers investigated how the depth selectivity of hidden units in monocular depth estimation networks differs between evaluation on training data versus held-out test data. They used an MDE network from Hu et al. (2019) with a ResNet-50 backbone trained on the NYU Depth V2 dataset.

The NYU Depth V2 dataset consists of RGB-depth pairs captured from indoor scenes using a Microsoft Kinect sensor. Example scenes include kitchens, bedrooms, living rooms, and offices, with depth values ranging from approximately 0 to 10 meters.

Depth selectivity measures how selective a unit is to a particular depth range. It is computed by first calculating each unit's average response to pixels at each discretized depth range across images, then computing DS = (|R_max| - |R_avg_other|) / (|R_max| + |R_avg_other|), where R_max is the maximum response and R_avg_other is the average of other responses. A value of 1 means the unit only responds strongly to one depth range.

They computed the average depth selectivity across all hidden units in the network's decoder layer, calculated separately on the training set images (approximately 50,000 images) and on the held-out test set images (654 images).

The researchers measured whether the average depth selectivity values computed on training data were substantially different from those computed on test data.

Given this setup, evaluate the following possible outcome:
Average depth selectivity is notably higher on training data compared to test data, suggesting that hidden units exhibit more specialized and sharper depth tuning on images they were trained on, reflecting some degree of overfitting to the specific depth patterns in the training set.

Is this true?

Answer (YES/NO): YES